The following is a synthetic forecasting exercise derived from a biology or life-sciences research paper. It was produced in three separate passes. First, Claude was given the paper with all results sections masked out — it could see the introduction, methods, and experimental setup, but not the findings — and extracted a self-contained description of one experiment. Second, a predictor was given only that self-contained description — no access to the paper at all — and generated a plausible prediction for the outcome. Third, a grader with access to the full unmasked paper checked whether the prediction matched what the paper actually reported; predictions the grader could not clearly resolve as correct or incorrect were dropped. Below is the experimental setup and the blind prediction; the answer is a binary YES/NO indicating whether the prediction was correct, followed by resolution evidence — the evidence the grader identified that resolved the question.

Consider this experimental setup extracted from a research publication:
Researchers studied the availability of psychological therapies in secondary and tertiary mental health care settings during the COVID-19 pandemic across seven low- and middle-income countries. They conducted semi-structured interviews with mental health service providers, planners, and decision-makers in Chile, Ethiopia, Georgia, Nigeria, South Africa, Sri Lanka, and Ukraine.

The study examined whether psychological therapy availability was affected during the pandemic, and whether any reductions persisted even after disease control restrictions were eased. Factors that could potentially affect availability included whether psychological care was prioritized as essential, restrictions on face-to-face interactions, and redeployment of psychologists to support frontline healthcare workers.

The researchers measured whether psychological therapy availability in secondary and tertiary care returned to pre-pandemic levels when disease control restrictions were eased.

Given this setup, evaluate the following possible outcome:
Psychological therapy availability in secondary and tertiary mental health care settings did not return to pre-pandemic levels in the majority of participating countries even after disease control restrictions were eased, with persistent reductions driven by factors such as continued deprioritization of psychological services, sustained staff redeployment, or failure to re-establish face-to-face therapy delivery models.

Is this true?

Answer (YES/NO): NO